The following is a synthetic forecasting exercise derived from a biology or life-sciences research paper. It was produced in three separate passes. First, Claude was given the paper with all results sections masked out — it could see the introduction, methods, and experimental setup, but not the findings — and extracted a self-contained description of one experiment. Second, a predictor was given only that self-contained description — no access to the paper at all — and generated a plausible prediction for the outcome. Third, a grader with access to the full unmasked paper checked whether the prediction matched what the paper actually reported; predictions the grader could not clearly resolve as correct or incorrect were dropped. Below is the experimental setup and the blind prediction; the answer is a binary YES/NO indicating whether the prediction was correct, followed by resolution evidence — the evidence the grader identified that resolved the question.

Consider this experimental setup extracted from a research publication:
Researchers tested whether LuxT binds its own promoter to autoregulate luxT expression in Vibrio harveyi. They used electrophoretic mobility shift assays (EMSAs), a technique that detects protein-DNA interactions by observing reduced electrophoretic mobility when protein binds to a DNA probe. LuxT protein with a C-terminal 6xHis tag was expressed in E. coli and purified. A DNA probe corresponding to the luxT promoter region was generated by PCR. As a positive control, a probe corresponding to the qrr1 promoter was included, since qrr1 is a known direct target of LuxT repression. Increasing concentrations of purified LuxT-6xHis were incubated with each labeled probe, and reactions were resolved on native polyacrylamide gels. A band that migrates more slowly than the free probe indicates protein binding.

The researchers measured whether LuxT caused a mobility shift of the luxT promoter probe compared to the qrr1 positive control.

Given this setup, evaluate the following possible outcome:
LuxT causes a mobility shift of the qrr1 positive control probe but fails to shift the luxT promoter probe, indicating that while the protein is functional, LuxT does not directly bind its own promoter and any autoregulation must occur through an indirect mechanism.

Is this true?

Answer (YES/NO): NO